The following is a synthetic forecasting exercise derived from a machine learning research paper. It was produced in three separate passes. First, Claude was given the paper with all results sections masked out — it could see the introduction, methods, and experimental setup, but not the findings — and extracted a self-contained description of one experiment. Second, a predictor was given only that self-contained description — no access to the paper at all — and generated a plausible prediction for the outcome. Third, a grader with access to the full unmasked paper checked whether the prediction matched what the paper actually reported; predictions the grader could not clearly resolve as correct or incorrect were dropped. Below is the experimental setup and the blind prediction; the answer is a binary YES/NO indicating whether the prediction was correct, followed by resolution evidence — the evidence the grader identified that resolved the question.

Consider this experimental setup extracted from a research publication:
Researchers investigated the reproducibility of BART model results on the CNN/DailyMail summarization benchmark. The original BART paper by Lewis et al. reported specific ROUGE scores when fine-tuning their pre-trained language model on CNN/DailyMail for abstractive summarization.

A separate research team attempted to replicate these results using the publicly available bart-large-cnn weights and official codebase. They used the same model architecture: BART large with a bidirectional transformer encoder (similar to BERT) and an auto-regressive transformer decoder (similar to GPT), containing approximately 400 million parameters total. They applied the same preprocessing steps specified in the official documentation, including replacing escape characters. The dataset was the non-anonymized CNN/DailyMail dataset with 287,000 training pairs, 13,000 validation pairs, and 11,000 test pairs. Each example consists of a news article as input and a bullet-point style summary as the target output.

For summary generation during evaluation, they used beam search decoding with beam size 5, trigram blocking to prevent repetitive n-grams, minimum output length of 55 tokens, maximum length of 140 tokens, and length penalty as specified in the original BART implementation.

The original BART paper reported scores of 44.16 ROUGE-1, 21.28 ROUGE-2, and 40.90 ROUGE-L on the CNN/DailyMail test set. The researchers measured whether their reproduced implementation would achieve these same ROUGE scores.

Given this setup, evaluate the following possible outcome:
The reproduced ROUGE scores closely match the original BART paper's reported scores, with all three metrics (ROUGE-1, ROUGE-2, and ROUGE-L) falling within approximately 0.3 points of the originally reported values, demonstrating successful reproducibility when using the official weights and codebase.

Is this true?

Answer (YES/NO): YES